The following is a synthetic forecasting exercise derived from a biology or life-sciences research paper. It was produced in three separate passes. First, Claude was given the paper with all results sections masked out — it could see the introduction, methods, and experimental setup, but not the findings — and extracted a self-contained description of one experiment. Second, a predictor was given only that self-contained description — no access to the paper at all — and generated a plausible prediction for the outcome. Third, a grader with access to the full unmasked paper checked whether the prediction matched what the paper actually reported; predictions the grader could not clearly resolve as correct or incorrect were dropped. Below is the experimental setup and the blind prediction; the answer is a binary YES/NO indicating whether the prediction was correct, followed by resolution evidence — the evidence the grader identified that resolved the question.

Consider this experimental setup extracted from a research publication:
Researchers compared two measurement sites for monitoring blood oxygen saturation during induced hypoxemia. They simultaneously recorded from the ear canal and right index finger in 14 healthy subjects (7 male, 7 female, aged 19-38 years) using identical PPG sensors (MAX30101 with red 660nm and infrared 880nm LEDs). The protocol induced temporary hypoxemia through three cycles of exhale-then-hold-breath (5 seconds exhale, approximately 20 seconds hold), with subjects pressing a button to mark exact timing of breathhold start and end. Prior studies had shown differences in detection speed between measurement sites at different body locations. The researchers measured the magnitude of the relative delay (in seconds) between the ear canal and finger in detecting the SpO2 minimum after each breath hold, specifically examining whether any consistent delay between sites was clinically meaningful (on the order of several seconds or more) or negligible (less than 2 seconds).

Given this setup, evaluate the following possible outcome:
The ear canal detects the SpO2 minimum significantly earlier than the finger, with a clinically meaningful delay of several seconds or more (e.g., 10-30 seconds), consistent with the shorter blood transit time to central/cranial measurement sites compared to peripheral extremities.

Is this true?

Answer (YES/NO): YES